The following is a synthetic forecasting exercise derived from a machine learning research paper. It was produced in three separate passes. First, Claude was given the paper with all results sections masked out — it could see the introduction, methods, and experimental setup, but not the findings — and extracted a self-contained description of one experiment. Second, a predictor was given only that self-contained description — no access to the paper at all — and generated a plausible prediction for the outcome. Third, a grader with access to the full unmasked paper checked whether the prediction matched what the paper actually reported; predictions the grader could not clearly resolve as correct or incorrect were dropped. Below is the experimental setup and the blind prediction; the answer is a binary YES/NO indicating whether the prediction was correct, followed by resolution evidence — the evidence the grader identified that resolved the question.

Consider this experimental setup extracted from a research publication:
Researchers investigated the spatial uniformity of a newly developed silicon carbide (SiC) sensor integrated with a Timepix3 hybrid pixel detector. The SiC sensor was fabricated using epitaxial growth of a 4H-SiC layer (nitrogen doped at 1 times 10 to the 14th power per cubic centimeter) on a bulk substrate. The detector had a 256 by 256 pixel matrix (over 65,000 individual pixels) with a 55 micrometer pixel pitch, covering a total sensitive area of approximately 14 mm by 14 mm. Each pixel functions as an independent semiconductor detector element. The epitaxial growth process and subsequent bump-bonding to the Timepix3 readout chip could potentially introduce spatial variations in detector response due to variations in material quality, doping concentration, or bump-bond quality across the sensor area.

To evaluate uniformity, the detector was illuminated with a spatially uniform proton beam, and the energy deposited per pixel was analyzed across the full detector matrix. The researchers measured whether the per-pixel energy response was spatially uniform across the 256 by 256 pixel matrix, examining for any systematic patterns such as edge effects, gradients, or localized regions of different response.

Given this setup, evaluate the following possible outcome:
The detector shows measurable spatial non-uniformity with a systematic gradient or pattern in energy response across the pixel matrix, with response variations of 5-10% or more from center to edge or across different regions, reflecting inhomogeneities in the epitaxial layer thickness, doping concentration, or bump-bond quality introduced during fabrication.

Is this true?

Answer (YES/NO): NO